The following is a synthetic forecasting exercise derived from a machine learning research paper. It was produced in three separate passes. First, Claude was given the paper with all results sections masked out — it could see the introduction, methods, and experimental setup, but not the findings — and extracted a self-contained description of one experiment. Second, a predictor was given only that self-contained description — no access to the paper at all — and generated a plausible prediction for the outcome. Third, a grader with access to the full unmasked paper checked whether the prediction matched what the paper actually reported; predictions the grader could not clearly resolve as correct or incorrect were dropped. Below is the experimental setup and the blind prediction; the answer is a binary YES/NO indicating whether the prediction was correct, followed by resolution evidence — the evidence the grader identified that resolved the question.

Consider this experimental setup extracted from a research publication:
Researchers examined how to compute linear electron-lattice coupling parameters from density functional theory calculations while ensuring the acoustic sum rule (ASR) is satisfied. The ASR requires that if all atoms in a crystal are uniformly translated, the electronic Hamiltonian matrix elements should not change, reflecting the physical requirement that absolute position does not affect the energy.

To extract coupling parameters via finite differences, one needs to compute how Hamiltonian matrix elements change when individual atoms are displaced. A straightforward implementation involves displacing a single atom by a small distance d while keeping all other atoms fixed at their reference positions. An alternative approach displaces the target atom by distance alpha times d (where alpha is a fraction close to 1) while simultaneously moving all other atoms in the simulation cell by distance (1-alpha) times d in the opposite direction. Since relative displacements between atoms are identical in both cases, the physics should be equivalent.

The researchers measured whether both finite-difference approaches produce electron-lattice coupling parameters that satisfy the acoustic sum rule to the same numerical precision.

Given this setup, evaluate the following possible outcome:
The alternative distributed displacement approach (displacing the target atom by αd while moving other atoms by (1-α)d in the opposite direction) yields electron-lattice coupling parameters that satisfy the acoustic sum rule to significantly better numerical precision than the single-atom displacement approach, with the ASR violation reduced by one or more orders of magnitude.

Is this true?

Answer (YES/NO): NO